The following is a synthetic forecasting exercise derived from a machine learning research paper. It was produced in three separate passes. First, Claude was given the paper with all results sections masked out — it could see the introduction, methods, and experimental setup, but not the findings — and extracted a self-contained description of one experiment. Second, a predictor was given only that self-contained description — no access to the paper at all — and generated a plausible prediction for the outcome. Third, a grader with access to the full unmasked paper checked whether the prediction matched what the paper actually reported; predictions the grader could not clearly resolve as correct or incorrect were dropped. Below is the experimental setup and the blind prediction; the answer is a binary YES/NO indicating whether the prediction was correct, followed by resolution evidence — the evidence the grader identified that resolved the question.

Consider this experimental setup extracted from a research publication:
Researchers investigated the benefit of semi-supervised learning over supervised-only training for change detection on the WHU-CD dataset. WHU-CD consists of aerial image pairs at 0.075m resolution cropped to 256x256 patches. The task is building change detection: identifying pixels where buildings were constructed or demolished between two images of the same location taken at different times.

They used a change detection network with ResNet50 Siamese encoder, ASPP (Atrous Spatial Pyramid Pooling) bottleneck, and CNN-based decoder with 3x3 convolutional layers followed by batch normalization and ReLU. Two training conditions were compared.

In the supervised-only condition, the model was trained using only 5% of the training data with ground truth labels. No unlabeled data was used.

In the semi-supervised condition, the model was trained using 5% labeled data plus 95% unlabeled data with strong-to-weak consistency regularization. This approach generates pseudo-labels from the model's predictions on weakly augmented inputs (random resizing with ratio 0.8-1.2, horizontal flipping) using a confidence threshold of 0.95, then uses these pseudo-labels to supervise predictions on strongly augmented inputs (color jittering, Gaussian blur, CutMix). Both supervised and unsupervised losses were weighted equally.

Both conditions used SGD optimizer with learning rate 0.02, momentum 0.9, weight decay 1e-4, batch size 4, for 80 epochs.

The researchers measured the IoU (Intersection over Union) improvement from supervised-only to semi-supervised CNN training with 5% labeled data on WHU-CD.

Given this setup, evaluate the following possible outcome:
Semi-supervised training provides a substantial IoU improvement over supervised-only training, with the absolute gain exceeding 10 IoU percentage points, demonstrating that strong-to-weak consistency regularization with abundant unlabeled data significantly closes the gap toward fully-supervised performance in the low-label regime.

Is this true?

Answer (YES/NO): YES